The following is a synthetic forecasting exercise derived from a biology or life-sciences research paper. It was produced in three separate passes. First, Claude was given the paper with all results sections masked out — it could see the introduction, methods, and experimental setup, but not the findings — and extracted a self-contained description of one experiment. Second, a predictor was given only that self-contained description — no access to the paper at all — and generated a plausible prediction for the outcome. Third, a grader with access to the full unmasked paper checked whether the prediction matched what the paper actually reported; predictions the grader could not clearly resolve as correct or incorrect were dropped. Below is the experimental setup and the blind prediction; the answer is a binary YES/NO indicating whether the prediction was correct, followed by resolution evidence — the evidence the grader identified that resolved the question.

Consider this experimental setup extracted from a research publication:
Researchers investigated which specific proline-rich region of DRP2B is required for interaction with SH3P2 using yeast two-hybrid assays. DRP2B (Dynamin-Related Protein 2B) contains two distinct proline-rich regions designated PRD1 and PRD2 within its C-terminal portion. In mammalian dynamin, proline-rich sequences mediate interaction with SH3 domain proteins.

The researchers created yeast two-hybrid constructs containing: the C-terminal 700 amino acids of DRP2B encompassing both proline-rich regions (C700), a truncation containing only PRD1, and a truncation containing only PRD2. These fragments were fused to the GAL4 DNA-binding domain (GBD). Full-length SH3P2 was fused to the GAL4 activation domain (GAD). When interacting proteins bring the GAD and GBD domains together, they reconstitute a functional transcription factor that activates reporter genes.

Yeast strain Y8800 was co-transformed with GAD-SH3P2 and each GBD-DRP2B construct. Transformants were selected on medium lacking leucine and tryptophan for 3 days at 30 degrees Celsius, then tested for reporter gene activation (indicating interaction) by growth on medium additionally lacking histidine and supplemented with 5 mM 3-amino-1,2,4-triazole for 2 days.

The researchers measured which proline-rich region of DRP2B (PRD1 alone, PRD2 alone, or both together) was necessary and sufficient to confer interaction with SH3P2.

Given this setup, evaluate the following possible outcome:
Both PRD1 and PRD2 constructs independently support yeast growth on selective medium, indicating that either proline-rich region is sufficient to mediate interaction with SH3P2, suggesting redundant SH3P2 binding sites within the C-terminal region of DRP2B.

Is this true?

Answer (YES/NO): NO